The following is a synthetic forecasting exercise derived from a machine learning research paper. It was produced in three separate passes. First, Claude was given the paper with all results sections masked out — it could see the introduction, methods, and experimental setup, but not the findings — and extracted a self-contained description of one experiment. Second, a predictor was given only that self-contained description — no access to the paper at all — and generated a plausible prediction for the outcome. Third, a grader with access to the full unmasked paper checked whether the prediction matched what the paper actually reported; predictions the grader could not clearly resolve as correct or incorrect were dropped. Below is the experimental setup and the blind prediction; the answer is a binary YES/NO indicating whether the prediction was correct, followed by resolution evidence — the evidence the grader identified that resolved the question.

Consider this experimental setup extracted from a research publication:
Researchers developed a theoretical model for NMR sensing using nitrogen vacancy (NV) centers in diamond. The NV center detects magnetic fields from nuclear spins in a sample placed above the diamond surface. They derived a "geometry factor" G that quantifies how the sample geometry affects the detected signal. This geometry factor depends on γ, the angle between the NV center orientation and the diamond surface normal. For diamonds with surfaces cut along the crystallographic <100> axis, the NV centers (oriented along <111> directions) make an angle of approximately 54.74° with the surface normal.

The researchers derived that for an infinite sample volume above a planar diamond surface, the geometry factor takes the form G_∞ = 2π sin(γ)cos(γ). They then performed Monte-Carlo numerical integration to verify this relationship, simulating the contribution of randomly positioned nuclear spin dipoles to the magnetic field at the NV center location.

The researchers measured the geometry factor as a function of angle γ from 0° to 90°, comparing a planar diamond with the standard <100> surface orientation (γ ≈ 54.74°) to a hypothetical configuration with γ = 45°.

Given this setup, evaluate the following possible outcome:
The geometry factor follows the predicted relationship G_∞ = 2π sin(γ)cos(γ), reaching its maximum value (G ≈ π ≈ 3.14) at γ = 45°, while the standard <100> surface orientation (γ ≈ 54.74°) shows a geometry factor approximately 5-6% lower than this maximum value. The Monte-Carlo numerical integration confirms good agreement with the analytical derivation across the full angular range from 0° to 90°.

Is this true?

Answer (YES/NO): YES